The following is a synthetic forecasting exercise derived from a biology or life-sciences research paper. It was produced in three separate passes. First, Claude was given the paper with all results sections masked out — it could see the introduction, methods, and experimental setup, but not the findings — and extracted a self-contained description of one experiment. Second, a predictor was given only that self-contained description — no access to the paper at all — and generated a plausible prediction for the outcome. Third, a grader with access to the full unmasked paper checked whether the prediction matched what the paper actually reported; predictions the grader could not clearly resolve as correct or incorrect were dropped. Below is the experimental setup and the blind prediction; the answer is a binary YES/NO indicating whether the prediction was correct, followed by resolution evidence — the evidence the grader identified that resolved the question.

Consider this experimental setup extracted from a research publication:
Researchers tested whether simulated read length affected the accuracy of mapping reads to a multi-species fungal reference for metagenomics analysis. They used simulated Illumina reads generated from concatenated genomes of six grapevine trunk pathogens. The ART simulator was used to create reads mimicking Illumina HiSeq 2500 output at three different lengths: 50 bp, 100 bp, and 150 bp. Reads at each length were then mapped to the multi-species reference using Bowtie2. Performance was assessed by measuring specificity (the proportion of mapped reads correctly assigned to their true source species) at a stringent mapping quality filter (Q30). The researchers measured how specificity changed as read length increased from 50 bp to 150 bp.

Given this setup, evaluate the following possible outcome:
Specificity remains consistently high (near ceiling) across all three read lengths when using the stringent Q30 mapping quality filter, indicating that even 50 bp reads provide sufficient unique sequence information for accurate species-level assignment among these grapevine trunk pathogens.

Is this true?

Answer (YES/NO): YES